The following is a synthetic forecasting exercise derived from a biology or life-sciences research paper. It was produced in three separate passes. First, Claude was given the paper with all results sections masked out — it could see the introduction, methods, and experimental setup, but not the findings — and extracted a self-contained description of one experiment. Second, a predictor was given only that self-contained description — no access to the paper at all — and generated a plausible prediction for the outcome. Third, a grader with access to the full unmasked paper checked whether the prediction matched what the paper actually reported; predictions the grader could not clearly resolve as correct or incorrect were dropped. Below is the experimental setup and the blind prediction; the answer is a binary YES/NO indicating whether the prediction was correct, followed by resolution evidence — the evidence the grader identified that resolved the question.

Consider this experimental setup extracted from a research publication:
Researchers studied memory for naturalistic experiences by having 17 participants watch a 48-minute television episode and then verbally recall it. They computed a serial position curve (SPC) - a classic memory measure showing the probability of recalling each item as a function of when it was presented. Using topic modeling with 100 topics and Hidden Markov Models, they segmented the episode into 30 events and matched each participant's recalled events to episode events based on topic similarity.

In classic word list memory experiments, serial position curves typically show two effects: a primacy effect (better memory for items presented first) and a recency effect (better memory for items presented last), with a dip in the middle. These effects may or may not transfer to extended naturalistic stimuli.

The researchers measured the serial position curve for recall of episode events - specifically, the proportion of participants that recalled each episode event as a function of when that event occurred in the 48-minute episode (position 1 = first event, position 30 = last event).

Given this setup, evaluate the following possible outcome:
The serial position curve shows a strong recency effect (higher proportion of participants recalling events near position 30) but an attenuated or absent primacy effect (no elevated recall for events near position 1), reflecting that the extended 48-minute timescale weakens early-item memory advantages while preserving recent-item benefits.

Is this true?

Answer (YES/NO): NO